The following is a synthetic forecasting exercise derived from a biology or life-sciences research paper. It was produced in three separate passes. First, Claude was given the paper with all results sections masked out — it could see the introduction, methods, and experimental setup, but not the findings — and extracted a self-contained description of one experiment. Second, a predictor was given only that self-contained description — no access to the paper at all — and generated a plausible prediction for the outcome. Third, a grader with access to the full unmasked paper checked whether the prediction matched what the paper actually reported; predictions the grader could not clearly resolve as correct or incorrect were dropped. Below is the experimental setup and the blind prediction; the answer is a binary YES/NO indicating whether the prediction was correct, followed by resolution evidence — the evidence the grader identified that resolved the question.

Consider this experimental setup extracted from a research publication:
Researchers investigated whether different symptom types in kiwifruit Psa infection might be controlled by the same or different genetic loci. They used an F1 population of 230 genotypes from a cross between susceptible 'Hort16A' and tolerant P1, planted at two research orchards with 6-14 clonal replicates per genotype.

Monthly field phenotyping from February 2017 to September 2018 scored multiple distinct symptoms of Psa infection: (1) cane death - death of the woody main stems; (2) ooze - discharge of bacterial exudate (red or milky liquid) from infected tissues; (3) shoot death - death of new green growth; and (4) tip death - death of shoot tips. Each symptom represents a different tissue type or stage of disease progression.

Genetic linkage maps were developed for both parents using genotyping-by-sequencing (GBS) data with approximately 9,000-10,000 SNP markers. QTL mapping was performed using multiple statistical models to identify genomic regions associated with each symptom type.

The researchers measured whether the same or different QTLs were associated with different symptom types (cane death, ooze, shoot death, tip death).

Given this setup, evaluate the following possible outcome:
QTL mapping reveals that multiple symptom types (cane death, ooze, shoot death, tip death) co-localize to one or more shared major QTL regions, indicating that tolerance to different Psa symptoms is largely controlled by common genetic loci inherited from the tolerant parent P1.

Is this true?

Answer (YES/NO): NO